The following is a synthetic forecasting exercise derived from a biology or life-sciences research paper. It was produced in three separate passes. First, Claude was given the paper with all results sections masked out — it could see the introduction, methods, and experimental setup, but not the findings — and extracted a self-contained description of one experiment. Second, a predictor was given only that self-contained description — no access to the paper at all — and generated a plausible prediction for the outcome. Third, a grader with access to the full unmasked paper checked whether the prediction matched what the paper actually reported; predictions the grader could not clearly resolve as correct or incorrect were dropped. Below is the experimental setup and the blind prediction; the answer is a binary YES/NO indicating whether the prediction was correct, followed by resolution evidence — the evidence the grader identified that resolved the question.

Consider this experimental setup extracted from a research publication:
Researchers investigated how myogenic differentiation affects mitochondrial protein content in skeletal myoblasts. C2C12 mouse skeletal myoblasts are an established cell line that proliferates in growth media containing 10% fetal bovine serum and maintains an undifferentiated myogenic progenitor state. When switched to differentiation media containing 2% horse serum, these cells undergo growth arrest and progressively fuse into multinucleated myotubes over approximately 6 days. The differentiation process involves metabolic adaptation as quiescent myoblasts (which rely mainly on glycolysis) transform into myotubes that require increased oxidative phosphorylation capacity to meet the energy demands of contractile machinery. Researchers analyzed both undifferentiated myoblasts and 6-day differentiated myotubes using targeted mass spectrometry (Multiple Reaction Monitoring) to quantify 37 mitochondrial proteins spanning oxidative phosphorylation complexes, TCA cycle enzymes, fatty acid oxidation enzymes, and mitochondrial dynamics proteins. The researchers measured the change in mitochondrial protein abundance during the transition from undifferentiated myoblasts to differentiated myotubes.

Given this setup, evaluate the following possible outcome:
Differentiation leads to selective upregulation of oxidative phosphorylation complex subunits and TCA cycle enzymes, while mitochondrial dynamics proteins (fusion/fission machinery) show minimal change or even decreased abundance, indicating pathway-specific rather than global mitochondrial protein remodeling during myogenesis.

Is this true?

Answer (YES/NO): NO